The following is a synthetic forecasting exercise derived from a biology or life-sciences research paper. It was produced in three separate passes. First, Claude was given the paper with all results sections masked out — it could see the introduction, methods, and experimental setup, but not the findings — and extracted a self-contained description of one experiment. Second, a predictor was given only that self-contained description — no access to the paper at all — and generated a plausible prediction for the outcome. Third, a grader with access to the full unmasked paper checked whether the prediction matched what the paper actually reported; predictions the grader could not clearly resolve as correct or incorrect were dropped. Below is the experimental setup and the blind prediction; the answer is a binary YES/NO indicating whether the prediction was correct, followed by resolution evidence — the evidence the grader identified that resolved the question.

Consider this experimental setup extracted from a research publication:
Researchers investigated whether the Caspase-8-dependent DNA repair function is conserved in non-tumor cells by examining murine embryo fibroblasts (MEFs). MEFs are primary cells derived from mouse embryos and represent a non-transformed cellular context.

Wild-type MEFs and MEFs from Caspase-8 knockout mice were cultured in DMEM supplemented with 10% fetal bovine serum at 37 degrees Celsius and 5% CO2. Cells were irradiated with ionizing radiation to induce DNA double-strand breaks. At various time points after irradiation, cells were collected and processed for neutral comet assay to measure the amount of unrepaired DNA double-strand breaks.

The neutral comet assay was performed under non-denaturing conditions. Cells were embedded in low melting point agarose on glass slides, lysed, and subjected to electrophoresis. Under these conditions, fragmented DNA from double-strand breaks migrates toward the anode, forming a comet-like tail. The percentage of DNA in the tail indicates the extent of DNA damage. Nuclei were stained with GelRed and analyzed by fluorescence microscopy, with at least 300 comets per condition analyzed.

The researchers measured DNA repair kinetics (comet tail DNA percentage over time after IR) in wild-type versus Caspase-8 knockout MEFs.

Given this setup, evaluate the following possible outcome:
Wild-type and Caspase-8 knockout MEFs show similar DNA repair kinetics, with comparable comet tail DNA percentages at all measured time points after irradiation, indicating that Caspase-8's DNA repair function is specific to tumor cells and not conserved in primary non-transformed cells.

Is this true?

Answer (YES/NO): NO